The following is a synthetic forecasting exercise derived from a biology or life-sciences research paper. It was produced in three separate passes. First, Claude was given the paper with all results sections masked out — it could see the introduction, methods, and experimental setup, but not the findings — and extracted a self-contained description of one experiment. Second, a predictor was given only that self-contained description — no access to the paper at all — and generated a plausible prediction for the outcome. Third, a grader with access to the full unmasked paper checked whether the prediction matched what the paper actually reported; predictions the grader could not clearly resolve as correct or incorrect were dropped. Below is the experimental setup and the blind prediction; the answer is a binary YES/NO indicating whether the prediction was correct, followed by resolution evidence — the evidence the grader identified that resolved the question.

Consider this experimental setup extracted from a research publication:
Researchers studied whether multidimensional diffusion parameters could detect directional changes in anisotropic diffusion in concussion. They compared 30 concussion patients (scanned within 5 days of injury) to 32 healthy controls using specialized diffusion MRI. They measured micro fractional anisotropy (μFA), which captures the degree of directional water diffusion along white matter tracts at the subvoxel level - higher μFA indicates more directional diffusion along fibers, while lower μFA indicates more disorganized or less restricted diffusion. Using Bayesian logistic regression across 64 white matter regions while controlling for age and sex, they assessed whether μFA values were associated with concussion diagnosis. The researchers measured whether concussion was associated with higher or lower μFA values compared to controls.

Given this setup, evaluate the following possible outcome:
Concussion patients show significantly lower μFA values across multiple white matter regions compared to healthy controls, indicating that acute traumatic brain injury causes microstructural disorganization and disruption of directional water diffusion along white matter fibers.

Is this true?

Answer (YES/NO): YES